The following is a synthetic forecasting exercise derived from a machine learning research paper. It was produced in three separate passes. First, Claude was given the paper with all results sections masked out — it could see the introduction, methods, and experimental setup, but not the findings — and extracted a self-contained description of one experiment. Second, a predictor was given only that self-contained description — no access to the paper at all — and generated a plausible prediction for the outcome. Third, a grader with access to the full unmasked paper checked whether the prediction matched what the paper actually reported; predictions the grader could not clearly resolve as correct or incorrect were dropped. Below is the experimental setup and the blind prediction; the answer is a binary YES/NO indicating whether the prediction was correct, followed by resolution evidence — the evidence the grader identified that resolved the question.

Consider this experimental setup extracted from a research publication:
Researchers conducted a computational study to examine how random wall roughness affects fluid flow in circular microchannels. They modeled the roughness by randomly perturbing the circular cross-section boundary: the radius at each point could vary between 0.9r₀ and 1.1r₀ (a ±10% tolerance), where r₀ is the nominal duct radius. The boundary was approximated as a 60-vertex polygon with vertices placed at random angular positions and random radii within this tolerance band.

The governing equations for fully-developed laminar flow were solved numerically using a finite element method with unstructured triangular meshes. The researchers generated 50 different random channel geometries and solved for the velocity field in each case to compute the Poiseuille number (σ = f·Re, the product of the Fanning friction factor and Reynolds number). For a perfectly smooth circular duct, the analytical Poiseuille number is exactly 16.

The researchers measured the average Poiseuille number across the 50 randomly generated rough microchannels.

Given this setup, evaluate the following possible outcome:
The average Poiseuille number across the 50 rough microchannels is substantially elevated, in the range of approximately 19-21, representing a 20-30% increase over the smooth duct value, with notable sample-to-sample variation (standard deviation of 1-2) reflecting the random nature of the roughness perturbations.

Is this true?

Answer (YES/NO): NO